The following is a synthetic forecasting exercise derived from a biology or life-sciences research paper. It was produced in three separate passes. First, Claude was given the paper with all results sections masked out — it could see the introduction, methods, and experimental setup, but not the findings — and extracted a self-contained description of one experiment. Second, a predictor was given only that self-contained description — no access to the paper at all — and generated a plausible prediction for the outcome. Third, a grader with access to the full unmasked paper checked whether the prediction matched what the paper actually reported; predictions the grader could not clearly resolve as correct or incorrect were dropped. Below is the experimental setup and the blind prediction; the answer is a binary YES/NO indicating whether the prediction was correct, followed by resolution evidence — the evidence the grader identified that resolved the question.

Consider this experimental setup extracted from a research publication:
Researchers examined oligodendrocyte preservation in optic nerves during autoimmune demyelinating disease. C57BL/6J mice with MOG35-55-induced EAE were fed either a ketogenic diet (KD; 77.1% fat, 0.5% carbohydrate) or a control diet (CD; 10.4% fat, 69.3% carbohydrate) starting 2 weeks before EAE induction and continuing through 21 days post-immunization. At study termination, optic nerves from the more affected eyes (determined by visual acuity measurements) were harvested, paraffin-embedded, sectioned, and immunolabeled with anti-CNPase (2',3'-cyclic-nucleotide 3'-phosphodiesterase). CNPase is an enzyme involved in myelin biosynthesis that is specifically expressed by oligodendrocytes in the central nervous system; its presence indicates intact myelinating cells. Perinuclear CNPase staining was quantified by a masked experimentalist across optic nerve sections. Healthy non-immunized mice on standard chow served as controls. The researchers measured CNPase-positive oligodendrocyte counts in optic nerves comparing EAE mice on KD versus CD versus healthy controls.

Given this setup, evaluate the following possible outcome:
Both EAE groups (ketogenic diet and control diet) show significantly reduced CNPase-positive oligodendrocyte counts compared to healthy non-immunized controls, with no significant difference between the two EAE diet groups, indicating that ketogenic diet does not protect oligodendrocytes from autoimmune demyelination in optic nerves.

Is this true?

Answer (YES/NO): NO